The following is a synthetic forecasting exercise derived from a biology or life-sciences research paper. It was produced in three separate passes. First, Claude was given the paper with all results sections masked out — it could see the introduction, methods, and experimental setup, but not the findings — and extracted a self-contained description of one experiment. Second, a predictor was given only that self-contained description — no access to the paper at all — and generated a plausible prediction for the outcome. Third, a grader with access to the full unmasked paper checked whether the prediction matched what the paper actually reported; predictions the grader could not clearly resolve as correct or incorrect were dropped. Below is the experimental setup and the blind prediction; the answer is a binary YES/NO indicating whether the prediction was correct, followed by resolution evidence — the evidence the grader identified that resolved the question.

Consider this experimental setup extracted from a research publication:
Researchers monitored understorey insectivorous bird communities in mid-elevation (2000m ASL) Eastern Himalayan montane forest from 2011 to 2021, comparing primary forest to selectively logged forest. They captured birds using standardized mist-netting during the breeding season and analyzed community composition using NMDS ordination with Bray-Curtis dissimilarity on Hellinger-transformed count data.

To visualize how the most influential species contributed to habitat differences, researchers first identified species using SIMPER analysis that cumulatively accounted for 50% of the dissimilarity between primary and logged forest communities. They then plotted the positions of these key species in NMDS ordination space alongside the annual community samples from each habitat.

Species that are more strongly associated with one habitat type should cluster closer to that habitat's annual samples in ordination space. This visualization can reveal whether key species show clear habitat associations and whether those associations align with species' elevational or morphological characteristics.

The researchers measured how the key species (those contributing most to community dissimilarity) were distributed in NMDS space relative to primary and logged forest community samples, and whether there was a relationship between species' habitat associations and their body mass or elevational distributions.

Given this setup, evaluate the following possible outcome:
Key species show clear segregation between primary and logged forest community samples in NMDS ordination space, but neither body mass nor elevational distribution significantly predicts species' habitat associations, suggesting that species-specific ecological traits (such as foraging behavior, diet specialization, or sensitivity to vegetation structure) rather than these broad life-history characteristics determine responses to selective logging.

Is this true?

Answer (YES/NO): NO